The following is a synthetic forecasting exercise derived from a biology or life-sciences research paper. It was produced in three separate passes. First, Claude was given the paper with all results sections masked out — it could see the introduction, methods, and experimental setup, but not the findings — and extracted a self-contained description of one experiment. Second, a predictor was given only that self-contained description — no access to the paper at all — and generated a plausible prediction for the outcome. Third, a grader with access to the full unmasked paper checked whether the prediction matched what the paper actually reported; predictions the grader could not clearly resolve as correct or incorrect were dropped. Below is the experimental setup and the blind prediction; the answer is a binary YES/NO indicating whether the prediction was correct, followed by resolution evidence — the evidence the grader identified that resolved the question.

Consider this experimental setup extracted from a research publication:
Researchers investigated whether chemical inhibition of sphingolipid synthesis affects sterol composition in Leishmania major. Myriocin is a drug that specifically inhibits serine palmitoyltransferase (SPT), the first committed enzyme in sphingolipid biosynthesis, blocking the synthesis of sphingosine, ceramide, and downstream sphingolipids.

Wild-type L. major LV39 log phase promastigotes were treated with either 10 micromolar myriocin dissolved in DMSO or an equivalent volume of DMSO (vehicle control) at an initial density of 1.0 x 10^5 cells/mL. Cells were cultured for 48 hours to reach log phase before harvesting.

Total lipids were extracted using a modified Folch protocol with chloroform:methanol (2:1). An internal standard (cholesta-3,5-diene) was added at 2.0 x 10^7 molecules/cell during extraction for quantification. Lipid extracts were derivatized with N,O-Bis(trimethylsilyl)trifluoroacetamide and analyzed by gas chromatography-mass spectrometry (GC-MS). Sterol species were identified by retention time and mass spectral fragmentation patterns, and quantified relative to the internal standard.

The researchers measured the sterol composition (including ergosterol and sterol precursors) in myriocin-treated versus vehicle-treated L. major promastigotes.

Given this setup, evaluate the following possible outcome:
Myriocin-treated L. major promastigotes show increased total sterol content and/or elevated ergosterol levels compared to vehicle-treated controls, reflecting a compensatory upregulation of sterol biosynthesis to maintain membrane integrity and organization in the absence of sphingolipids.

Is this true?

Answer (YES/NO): YES